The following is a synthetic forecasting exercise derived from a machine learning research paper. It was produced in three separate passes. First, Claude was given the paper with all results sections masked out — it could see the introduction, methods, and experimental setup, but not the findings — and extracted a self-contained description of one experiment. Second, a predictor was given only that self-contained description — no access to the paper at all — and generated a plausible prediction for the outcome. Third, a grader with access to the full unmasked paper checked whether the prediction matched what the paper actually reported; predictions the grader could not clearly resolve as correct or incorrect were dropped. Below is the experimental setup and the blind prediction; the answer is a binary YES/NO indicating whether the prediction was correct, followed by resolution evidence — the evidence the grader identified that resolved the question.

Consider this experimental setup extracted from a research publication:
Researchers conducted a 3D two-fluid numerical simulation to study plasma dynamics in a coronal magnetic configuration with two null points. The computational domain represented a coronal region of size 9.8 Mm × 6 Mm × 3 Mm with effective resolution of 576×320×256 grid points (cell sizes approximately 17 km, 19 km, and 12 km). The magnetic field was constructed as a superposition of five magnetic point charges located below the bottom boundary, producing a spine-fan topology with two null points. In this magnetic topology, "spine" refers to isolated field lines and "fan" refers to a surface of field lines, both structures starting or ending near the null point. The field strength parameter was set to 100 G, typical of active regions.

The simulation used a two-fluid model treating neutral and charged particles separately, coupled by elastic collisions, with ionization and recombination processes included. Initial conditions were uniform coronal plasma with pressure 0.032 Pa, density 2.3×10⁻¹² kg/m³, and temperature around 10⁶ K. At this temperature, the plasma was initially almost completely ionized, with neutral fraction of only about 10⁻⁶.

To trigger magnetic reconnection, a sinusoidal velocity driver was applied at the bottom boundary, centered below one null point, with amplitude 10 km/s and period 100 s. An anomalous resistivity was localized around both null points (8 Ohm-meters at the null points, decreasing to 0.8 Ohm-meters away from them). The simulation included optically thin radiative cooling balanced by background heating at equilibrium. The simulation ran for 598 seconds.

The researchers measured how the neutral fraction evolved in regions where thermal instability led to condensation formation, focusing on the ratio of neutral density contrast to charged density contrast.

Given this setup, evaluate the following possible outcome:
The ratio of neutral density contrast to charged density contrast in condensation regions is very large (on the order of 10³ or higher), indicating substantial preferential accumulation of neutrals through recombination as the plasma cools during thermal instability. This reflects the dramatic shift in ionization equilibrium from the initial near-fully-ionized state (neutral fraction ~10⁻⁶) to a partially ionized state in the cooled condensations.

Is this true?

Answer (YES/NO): YES